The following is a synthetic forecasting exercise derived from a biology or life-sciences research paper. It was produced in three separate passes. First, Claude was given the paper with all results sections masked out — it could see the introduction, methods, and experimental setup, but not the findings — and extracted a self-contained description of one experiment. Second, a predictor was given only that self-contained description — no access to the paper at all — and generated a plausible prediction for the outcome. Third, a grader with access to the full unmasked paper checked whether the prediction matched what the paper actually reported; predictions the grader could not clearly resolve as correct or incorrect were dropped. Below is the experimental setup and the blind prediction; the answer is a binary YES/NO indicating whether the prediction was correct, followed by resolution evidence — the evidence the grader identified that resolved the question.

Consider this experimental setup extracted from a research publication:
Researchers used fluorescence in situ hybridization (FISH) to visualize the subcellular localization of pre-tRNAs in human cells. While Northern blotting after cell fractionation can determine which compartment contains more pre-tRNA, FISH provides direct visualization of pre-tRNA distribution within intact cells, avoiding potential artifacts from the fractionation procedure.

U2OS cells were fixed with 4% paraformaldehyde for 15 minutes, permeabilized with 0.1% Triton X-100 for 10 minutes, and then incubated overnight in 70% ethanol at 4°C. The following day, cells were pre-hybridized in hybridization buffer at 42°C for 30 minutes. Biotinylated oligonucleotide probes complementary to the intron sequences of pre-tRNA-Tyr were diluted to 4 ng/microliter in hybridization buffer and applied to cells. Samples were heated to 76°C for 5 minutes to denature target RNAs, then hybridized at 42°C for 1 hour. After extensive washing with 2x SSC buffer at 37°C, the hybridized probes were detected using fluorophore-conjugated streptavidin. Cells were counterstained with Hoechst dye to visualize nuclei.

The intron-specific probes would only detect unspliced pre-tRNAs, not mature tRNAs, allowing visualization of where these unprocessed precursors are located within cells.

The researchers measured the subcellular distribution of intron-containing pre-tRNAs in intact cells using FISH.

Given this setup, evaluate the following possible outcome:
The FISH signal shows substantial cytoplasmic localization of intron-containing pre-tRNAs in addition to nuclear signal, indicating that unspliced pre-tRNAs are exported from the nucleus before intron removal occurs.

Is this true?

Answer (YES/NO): YES